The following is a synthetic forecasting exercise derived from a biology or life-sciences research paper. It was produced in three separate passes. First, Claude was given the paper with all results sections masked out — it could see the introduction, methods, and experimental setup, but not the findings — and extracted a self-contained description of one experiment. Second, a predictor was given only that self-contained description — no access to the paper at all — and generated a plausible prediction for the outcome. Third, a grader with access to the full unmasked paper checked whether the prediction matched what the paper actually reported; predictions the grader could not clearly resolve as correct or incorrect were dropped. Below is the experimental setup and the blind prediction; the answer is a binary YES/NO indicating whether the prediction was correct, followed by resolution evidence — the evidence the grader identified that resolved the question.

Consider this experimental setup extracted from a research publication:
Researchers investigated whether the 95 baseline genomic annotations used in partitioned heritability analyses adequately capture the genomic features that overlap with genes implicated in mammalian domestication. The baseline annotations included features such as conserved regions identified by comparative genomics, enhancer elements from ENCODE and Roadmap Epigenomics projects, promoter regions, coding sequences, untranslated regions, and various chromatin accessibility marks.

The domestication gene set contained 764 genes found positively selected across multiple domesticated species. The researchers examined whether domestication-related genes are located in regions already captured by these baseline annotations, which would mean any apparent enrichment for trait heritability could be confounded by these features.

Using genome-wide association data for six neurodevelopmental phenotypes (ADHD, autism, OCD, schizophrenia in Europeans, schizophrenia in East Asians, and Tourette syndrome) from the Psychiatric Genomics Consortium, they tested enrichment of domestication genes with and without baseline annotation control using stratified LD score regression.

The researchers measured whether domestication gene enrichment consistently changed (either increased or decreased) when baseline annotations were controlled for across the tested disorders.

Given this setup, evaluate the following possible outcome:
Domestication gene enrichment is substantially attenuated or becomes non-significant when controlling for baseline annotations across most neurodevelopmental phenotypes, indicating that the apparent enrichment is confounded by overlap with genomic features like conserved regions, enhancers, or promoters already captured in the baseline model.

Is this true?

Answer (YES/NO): YES